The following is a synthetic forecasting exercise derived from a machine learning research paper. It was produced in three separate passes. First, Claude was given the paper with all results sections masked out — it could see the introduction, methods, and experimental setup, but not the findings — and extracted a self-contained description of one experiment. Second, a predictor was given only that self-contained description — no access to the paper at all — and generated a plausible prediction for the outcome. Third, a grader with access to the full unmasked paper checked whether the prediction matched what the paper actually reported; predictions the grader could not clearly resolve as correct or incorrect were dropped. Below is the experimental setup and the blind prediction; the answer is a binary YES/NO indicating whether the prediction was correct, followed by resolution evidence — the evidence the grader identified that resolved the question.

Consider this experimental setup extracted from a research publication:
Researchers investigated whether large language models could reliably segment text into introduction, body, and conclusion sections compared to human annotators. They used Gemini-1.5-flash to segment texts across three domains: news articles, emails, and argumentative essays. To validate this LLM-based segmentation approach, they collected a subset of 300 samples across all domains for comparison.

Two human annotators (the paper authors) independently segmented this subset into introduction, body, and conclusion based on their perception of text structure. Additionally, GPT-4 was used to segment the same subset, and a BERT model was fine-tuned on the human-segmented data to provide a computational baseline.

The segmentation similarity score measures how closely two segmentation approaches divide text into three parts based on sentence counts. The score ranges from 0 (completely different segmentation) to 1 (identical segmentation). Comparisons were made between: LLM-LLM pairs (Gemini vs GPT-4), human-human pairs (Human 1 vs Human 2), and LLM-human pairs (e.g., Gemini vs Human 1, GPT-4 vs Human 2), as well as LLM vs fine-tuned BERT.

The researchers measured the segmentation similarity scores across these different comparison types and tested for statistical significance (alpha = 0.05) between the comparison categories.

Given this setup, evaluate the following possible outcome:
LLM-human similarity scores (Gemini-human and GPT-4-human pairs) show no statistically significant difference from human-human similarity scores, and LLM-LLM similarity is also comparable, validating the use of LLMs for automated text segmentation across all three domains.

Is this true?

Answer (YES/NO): YES